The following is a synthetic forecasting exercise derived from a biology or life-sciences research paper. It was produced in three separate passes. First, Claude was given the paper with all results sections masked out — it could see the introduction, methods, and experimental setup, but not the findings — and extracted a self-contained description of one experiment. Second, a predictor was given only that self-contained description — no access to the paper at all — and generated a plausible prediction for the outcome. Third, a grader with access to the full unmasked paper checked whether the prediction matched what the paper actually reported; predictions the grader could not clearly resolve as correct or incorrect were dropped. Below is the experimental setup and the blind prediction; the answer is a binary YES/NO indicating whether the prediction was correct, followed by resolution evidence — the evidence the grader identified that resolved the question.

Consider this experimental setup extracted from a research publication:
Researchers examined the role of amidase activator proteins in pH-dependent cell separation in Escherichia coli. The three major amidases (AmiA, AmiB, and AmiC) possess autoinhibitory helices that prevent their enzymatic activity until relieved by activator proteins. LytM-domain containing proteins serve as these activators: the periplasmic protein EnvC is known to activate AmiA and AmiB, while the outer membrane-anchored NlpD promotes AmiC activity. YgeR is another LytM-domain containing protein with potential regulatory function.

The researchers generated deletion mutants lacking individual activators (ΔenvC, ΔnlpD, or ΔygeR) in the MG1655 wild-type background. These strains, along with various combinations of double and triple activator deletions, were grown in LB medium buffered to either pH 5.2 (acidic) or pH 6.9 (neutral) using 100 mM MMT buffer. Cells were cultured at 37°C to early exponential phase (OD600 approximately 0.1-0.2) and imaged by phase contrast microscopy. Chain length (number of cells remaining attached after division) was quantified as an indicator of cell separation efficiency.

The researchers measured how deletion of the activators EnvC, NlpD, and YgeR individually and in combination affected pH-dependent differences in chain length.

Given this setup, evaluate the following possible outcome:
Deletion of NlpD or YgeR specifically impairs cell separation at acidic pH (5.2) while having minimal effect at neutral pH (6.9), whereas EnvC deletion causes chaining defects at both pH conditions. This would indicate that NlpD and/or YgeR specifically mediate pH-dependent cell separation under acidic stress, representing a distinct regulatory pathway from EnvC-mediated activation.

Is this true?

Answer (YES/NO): NO